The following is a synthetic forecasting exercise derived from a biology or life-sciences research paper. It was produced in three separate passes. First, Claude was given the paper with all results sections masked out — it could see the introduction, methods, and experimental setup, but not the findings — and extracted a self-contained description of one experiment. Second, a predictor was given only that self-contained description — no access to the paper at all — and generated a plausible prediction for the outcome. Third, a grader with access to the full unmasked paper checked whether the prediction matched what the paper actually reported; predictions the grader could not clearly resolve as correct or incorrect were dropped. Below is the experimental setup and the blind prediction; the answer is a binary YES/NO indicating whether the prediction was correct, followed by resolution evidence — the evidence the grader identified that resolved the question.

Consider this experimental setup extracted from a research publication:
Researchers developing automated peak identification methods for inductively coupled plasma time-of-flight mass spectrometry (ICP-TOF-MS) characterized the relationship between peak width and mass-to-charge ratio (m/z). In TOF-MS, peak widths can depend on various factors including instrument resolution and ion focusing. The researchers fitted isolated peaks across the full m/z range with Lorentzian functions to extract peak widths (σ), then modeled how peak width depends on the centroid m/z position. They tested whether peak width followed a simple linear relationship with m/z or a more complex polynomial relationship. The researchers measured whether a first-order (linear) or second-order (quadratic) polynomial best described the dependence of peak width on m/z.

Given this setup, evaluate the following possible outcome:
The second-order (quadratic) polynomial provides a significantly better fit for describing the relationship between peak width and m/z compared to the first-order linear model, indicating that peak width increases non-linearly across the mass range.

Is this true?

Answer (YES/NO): YES